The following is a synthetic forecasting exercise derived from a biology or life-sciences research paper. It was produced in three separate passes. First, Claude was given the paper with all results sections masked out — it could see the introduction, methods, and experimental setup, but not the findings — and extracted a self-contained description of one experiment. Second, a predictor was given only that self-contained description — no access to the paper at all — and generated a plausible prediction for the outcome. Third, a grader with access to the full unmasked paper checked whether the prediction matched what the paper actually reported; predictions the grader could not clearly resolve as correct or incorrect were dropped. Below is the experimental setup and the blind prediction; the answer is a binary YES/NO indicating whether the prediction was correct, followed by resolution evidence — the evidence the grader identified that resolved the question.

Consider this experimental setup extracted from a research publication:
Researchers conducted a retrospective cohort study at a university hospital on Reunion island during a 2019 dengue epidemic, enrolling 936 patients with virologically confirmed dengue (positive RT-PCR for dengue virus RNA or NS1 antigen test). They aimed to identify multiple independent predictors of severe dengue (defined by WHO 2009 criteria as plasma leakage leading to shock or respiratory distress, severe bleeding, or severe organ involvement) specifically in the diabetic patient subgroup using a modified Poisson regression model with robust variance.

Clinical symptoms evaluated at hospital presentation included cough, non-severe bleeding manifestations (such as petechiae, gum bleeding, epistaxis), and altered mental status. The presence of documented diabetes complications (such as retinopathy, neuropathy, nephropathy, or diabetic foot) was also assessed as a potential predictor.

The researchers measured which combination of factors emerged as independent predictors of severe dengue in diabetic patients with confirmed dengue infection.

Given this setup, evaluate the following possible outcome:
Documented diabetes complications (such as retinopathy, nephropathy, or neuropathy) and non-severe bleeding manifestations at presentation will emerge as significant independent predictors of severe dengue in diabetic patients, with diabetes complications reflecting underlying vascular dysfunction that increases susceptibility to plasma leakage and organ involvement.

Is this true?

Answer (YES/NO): YES